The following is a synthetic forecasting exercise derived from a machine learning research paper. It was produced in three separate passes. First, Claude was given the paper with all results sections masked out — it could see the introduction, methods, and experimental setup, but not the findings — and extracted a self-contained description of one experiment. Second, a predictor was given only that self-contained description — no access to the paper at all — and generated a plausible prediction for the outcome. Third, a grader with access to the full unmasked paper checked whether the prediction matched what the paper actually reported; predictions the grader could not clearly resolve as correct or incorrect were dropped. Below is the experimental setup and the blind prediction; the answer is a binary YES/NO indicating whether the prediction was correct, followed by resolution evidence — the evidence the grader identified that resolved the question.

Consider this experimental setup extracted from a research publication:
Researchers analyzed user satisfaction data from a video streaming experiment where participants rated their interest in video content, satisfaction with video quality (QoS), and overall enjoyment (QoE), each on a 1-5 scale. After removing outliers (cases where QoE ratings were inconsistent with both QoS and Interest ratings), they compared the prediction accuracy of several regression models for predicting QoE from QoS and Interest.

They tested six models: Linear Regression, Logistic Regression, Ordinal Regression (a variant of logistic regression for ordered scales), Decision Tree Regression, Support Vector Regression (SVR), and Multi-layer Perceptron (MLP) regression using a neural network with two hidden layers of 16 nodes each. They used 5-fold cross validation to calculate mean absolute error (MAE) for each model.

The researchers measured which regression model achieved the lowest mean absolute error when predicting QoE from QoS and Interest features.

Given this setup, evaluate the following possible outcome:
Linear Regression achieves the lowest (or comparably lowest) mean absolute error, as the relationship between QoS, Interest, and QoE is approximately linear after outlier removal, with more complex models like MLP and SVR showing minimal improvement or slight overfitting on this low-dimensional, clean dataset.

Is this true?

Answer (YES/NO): NO